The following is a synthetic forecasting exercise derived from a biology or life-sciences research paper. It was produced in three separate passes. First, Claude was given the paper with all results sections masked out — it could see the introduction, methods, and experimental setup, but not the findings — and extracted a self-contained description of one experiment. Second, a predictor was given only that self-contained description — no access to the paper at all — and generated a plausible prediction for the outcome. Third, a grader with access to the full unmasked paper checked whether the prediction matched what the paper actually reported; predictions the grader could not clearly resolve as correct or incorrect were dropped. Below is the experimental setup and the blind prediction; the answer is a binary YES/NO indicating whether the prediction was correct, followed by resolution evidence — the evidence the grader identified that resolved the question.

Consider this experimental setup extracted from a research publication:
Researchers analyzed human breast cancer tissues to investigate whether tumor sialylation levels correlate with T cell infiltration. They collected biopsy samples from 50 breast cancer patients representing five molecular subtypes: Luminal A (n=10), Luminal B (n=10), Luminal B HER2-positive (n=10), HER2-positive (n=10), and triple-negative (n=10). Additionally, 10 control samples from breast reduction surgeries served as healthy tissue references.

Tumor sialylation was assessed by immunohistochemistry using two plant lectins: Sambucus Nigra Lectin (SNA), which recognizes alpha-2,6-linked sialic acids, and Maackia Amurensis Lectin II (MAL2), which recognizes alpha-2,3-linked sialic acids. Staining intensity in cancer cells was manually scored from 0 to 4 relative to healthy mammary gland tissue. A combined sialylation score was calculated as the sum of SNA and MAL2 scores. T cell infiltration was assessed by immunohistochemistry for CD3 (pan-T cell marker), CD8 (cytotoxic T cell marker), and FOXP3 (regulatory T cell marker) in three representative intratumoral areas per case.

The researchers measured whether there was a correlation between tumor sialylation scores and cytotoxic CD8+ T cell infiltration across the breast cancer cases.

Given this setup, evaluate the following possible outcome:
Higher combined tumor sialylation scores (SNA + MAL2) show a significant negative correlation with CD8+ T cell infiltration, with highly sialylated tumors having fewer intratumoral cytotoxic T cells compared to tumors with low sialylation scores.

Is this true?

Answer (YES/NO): YES